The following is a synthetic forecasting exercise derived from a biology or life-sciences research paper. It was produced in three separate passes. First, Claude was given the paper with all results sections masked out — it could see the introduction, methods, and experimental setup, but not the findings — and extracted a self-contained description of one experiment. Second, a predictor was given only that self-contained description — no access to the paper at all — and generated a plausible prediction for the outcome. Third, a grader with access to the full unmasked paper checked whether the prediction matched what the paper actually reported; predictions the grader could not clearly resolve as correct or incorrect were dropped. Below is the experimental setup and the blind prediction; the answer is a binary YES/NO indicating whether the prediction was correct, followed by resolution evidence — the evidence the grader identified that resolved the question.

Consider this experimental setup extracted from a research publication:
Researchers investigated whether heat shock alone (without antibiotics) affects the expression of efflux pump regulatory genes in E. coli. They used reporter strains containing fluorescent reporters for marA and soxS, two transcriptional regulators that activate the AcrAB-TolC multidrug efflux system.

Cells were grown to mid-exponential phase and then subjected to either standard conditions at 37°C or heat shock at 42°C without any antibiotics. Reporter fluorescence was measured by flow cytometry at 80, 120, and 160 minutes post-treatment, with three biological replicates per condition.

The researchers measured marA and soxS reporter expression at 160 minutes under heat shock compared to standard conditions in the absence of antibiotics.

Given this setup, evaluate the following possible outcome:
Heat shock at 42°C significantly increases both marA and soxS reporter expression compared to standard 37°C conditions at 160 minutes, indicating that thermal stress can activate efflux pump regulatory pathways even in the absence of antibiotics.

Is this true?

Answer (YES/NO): YES